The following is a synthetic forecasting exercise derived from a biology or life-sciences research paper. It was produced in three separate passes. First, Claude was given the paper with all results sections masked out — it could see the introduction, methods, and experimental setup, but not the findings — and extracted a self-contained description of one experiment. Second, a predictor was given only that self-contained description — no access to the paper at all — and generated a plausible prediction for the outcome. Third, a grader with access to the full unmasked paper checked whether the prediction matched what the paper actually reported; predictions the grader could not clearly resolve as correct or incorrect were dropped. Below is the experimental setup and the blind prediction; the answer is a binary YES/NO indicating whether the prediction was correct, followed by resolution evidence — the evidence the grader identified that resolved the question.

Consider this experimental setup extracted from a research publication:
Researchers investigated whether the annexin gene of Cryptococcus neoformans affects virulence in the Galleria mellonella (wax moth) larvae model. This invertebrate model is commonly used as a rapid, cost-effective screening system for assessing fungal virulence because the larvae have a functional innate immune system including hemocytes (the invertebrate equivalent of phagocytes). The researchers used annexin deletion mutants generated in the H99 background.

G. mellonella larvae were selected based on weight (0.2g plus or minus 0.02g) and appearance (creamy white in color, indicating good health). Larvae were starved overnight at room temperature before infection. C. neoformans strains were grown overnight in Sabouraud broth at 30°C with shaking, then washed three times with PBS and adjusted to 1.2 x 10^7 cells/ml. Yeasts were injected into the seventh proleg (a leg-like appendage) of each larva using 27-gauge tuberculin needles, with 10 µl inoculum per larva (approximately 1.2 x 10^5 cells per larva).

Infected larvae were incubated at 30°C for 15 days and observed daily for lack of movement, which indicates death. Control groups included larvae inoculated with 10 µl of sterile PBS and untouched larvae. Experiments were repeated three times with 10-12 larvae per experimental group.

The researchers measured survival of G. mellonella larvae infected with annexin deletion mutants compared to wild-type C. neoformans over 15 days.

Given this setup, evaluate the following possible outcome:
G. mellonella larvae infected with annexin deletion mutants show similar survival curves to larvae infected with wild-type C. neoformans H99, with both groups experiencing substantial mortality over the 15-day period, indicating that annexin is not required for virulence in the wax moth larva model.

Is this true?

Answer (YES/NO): YES